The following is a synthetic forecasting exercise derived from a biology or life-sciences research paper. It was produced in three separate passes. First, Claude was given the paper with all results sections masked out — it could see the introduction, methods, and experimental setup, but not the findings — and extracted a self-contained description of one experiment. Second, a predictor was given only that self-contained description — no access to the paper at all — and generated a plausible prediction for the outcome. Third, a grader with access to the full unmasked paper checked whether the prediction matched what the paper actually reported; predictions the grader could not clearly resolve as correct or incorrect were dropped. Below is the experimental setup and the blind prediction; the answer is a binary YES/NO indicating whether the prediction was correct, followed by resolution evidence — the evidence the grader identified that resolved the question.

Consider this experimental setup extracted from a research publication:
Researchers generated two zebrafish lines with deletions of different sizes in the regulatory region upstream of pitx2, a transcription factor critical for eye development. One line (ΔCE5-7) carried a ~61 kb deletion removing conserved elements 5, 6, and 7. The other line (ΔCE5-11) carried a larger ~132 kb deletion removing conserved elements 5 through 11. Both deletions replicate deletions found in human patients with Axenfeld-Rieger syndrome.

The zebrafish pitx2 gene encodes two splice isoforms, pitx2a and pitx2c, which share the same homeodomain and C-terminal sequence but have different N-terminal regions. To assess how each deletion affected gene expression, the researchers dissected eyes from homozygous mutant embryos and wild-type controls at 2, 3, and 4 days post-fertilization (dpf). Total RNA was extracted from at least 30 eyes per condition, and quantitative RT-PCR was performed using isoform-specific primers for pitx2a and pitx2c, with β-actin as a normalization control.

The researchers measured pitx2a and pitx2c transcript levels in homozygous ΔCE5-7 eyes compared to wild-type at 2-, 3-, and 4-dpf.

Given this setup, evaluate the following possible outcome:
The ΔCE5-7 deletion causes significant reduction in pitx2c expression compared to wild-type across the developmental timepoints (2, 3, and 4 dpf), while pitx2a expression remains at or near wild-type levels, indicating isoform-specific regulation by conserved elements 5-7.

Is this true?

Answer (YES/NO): NO